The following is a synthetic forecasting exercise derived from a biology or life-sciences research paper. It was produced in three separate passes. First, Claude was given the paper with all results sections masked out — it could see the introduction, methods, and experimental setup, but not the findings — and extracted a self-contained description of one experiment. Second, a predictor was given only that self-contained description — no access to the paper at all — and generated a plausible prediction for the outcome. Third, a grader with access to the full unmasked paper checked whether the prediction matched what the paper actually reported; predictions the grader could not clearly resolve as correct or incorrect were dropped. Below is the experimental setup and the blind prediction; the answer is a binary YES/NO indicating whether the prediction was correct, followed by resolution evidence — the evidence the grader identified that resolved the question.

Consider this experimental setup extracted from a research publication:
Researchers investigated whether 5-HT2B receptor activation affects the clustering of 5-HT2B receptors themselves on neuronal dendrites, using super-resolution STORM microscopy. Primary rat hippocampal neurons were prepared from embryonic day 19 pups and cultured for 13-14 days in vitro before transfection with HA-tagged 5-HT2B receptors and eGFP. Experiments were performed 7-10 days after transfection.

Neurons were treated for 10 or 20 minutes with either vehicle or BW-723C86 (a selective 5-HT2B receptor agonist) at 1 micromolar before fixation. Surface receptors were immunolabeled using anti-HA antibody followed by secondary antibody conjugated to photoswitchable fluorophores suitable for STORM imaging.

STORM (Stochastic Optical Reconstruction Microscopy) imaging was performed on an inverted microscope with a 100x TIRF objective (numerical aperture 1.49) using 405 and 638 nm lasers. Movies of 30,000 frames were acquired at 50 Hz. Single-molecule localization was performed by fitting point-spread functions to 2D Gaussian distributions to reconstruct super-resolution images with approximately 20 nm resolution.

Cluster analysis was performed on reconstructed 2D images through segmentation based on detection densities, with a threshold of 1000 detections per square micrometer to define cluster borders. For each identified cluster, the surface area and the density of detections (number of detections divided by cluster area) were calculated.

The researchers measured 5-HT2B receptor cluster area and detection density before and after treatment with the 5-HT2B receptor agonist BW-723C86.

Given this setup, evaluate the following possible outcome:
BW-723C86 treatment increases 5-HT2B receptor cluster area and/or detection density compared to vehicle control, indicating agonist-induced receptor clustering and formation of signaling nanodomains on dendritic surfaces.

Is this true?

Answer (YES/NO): YES